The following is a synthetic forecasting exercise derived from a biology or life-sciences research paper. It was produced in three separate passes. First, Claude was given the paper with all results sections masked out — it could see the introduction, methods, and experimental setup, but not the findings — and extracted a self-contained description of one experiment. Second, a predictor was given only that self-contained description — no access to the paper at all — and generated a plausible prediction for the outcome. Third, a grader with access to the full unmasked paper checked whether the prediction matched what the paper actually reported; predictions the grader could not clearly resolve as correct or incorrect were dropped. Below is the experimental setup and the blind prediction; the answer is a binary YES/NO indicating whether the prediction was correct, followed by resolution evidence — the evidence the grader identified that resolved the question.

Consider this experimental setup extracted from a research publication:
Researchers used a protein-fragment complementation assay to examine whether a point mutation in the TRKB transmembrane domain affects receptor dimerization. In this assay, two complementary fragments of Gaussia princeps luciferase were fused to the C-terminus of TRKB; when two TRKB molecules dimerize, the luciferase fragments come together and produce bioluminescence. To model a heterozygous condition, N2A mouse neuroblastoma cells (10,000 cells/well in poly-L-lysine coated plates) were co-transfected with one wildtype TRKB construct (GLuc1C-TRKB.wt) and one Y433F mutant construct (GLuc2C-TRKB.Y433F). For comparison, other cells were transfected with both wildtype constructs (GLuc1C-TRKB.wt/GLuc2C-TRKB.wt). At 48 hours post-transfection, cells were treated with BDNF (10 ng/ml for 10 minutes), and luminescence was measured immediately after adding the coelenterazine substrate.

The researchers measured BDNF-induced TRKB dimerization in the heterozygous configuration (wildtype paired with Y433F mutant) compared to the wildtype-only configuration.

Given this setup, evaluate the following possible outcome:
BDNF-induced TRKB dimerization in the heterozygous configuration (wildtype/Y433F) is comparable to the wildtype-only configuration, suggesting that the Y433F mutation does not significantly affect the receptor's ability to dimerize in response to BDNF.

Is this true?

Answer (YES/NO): YES